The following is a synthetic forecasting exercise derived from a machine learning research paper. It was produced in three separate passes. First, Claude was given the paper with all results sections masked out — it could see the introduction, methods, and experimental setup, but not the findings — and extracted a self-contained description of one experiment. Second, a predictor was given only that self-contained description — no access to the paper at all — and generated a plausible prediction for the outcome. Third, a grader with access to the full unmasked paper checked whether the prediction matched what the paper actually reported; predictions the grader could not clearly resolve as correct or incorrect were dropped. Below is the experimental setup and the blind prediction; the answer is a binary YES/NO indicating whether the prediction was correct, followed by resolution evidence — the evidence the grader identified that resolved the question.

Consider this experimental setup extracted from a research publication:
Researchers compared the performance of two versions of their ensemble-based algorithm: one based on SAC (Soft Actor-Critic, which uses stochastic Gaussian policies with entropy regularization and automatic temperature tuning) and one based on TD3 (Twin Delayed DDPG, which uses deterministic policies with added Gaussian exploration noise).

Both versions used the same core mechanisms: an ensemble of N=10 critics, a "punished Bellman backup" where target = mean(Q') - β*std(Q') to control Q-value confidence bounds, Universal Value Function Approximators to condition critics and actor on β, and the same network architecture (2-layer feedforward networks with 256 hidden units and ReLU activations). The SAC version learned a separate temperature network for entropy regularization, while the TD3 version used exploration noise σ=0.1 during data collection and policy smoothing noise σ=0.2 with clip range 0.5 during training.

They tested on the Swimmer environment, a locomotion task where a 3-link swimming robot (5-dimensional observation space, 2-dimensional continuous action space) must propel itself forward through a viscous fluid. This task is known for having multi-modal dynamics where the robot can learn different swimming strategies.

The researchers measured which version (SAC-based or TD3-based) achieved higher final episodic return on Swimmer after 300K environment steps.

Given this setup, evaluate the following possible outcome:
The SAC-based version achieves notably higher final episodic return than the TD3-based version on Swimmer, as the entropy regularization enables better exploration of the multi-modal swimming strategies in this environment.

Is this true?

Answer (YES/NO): YES